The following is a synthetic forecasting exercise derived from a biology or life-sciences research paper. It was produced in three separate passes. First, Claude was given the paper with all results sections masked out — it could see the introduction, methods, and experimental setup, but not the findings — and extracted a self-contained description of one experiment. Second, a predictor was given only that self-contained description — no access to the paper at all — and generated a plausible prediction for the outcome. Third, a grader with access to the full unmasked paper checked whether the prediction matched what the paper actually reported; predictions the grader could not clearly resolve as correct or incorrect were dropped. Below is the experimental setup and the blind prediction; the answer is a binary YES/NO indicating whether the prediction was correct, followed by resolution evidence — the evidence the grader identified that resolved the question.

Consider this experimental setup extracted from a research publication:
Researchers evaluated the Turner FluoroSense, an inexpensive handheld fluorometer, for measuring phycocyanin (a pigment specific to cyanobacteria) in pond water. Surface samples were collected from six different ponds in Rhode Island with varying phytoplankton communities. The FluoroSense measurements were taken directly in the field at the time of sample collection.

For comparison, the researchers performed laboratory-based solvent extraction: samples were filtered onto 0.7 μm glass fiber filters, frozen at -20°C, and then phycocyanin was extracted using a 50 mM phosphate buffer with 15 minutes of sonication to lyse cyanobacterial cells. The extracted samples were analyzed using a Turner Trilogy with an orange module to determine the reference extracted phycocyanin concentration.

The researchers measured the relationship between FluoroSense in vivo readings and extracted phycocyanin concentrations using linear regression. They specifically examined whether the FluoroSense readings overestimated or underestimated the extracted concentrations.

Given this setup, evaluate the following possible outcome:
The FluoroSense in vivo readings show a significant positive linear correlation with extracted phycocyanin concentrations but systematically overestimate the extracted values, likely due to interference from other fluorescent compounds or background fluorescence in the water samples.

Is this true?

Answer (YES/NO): YES